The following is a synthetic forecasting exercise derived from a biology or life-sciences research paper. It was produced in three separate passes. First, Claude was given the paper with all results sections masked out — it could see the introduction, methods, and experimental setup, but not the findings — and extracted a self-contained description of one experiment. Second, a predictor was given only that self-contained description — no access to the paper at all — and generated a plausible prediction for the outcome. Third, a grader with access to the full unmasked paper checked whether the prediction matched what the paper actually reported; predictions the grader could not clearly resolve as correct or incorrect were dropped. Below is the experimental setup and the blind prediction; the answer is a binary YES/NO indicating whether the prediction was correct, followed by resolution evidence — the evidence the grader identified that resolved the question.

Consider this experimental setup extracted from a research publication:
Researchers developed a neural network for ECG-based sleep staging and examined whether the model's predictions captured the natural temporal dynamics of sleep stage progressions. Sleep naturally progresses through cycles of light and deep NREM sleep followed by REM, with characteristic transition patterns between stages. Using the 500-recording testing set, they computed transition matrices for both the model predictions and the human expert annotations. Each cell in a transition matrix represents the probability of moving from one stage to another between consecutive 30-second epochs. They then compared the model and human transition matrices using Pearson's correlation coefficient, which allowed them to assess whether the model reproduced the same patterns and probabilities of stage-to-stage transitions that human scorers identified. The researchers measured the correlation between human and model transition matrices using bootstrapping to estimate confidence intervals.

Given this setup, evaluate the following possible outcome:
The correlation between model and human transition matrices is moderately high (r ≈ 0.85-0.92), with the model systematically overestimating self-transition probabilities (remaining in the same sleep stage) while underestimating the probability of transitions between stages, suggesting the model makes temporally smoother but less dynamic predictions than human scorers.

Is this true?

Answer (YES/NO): NO